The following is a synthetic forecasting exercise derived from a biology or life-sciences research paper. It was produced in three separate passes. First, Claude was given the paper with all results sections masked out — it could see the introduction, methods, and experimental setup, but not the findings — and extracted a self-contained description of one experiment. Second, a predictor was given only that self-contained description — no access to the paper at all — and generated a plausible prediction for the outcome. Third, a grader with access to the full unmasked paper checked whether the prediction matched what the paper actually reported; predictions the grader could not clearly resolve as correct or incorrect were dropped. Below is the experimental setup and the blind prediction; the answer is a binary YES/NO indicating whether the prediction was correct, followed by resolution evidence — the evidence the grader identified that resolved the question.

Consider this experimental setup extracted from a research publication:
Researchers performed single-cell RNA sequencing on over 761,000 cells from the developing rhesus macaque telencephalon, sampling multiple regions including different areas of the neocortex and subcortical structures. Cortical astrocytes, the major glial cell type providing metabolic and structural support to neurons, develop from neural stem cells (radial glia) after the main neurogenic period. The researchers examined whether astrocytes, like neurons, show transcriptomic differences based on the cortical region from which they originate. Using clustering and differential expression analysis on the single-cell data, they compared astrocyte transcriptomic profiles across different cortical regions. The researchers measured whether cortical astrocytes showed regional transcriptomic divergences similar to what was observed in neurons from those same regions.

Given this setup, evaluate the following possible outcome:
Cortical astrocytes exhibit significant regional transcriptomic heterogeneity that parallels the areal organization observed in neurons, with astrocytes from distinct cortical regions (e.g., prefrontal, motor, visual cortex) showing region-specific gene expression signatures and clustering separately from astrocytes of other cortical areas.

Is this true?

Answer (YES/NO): NO